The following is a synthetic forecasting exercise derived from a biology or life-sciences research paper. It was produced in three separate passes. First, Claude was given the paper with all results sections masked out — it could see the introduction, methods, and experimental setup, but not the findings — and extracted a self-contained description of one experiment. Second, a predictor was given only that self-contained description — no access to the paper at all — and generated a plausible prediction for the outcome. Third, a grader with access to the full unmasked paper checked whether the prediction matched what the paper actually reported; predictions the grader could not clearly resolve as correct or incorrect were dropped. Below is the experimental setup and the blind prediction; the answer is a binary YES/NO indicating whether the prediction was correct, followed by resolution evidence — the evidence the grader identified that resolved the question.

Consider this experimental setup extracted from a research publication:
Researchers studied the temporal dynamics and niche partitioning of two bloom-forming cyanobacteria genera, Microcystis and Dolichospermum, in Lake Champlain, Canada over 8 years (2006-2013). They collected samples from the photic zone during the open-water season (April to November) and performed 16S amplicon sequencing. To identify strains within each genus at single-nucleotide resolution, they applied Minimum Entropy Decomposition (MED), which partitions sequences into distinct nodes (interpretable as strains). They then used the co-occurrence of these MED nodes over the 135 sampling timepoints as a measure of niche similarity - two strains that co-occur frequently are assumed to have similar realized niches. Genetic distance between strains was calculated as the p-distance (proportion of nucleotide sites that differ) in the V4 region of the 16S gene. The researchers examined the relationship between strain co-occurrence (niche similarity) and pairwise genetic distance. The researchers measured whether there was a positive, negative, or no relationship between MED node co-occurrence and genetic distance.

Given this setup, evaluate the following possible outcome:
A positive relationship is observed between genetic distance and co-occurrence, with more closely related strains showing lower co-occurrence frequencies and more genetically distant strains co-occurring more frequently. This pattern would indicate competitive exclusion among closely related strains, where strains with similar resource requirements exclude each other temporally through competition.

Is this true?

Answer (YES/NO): NO